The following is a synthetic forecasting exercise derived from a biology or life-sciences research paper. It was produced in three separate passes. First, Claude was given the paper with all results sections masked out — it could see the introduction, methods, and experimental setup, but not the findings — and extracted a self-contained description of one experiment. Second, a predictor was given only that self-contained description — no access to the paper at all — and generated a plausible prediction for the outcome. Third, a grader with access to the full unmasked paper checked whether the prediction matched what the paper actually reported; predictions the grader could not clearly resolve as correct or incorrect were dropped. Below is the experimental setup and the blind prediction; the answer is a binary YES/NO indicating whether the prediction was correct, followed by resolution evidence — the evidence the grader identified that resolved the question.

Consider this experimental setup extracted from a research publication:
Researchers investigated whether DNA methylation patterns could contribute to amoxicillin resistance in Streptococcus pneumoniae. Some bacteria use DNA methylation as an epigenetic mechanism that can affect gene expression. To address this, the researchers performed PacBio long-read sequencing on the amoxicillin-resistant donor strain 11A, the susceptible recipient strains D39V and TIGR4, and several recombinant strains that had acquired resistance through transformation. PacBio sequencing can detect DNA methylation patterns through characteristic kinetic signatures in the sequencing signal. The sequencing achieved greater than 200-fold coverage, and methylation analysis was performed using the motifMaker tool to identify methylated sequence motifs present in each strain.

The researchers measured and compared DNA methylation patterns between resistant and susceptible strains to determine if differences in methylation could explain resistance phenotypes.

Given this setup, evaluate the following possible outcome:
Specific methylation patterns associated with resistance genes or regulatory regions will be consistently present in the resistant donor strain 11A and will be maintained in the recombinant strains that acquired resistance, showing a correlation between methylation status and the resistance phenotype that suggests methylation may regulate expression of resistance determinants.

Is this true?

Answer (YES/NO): NO